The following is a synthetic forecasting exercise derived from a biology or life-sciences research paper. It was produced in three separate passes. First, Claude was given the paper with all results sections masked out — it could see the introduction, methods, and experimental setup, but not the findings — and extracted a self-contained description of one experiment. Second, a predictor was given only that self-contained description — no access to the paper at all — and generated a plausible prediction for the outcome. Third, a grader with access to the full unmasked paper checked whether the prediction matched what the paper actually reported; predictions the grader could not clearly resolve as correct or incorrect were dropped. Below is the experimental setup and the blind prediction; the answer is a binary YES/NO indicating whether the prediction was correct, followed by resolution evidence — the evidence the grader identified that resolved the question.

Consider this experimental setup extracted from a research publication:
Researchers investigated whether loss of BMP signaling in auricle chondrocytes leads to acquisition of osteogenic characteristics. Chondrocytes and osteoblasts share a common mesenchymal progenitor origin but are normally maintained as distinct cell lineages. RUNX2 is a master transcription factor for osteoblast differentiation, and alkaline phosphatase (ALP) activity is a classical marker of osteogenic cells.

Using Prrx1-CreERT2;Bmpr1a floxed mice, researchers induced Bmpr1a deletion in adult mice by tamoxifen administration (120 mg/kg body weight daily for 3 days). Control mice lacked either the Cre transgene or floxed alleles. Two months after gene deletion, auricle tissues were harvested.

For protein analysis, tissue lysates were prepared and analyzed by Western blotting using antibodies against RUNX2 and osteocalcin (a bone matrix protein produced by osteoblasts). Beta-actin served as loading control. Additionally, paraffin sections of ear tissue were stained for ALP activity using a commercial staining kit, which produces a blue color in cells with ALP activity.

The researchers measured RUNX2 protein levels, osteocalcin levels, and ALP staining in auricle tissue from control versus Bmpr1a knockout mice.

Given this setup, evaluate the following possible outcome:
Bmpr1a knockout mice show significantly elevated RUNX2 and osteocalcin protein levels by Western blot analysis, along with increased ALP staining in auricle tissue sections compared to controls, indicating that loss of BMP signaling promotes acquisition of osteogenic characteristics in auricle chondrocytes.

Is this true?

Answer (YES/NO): YES